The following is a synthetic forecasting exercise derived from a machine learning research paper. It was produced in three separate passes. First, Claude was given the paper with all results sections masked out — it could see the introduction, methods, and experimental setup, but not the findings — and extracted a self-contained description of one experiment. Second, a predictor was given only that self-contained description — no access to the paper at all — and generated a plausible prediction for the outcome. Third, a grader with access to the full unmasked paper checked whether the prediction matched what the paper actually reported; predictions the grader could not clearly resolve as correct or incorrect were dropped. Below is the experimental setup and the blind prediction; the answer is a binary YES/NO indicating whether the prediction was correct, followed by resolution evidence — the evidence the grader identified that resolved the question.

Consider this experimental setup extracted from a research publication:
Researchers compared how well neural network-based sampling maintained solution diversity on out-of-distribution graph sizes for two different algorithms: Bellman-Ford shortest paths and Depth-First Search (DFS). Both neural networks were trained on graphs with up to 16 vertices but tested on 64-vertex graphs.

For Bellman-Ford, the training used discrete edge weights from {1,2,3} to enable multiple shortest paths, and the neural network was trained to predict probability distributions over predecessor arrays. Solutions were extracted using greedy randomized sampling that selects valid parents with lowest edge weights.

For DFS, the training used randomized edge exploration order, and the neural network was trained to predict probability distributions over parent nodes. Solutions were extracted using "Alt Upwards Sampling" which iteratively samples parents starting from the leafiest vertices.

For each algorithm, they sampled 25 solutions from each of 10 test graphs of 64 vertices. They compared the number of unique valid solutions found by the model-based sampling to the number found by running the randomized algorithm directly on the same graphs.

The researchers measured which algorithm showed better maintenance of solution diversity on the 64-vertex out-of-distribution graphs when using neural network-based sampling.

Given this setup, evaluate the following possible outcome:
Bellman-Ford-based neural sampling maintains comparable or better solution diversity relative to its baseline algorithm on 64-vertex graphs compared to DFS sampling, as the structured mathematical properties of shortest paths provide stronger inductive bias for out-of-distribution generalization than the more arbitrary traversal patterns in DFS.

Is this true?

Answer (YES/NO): YES